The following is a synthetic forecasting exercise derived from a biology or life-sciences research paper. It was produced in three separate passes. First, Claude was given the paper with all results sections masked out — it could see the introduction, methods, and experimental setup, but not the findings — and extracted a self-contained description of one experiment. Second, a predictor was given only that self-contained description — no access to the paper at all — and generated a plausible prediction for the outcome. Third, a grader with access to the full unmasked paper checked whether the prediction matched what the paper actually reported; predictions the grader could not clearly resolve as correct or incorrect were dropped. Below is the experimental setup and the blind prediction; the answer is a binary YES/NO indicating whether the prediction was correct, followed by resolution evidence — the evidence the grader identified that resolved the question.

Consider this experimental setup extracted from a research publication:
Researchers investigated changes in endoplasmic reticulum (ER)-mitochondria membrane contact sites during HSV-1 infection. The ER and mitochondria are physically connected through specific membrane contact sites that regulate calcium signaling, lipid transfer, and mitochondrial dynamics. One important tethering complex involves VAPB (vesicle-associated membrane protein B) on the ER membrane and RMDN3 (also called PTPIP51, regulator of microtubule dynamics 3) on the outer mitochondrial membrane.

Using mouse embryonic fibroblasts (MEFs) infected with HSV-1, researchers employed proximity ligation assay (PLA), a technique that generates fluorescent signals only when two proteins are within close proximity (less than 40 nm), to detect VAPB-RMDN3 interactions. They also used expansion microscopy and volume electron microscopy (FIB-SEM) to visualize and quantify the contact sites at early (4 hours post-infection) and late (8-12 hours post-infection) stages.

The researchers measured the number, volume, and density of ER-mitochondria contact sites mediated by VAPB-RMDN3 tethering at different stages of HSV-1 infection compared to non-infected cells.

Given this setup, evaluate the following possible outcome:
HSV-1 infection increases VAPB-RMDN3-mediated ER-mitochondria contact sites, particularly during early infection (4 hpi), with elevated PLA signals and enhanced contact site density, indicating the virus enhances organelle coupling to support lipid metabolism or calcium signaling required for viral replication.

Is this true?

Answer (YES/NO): NO